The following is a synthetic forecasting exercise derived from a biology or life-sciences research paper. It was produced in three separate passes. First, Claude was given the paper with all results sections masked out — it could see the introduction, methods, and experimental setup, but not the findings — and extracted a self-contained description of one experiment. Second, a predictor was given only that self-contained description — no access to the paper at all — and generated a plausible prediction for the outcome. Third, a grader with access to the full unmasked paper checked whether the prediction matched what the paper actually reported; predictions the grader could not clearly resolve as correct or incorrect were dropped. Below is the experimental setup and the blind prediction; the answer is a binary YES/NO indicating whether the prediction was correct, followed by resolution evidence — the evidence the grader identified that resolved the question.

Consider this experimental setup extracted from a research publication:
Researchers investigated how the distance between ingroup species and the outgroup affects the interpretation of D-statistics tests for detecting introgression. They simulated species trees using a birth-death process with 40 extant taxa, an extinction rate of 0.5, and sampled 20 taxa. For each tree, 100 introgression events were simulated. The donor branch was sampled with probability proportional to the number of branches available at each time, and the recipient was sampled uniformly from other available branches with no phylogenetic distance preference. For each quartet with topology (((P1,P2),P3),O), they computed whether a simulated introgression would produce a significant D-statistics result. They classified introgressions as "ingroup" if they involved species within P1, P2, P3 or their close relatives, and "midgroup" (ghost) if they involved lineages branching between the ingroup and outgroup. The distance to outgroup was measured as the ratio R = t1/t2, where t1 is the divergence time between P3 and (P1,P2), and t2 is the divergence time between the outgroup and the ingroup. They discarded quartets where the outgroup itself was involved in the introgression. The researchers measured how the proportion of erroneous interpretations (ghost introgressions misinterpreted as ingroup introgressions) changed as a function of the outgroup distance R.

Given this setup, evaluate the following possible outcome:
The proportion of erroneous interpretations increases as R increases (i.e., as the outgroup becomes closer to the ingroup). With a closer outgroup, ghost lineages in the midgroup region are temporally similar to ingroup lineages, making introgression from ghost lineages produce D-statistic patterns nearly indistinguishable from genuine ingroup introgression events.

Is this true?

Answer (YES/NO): NO